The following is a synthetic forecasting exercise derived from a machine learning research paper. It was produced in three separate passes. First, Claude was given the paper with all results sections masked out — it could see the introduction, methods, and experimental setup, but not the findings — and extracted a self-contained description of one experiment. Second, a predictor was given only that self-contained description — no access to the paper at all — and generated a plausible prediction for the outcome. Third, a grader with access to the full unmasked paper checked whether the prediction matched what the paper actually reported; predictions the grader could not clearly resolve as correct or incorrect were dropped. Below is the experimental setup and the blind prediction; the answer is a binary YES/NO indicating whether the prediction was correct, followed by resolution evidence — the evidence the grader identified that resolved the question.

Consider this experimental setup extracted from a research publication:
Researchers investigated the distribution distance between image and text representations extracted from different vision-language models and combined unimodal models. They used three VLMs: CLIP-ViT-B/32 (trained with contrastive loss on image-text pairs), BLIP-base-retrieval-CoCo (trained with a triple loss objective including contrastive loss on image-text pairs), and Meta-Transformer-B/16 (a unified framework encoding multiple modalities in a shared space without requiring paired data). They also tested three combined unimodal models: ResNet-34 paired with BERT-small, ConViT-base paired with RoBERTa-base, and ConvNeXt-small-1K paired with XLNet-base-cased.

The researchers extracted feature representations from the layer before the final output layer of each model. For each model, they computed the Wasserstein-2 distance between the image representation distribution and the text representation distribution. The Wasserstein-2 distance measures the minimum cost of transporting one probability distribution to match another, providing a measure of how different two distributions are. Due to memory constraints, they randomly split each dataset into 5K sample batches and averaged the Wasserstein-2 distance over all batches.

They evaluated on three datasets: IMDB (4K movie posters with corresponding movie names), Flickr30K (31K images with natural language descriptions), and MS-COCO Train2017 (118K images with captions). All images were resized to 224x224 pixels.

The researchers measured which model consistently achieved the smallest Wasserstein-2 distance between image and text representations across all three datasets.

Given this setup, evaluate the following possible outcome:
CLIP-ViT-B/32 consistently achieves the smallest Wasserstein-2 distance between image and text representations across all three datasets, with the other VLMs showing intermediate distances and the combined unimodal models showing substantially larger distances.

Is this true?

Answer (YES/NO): NO